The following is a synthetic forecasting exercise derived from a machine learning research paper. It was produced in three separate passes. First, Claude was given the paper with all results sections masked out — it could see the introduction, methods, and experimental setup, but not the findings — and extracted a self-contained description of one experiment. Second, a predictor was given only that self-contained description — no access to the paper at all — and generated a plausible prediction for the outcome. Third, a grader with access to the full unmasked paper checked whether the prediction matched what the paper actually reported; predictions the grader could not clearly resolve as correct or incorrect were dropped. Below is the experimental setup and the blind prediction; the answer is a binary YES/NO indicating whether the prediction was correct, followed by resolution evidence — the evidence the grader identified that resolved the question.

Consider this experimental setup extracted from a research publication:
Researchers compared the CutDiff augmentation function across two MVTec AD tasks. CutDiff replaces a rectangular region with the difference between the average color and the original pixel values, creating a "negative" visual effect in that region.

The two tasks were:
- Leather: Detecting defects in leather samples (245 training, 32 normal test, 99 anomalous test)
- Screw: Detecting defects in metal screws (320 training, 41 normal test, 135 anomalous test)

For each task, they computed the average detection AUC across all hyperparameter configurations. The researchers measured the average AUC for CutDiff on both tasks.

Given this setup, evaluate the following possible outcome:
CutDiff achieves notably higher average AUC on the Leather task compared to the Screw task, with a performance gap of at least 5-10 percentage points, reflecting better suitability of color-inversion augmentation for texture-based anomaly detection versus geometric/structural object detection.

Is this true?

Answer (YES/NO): YES